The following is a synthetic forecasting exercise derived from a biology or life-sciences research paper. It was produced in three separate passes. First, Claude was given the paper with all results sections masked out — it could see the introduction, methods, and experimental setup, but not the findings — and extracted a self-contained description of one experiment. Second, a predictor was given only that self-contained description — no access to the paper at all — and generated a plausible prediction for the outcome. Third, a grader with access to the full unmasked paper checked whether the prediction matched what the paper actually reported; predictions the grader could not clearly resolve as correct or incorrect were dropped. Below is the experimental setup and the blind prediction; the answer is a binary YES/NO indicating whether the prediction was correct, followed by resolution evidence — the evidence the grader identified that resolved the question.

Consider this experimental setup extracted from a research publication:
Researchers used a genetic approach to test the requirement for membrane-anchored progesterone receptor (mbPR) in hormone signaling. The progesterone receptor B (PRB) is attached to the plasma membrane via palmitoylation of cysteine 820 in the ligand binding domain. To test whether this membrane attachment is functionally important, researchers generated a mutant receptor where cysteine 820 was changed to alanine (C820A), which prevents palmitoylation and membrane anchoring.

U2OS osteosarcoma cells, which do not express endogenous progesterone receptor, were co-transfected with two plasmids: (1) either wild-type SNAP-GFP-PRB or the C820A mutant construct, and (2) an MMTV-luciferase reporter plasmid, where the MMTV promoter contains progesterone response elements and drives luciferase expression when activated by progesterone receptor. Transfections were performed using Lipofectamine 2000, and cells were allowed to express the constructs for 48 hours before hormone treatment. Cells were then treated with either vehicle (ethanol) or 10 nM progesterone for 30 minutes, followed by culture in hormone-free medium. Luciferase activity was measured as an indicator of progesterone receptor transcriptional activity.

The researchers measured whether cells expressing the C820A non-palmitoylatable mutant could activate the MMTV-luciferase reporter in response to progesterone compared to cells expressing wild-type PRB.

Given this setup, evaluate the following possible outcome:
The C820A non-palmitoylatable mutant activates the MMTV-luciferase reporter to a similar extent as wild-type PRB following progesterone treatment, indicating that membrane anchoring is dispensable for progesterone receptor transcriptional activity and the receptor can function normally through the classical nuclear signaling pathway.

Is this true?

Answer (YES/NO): NO